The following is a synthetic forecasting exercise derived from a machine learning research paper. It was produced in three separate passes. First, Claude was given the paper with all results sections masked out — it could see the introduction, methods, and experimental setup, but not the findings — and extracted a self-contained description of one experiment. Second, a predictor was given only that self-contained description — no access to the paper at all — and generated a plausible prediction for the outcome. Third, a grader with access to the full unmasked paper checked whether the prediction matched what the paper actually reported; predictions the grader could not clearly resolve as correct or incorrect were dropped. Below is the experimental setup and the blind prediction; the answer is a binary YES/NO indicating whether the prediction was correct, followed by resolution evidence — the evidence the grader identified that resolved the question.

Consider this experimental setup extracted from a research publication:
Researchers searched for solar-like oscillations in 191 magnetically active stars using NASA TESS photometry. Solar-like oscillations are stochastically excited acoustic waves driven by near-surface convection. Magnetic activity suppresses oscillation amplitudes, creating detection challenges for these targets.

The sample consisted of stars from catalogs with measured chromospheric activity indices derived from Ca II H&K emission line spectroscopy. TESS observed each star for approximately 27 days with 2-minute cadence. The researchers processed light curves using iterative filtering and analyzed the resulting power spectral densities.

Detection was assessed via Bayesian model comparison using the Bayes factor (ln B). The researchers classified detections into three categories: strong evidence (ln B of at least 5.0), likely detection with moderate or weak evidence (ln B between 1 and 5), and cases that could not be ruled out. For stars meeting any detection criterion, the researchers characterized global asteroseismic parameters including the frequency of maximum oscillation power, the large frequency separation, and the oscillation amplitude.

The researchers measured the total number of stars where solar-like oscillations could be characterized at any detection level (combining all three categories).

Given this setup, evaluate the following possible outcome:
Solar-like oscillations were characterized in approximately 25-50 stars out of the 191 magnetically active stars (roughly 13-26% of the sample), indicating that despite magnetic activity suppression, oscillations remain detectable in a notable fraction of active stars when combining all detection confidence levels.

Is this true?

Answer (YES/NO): YES